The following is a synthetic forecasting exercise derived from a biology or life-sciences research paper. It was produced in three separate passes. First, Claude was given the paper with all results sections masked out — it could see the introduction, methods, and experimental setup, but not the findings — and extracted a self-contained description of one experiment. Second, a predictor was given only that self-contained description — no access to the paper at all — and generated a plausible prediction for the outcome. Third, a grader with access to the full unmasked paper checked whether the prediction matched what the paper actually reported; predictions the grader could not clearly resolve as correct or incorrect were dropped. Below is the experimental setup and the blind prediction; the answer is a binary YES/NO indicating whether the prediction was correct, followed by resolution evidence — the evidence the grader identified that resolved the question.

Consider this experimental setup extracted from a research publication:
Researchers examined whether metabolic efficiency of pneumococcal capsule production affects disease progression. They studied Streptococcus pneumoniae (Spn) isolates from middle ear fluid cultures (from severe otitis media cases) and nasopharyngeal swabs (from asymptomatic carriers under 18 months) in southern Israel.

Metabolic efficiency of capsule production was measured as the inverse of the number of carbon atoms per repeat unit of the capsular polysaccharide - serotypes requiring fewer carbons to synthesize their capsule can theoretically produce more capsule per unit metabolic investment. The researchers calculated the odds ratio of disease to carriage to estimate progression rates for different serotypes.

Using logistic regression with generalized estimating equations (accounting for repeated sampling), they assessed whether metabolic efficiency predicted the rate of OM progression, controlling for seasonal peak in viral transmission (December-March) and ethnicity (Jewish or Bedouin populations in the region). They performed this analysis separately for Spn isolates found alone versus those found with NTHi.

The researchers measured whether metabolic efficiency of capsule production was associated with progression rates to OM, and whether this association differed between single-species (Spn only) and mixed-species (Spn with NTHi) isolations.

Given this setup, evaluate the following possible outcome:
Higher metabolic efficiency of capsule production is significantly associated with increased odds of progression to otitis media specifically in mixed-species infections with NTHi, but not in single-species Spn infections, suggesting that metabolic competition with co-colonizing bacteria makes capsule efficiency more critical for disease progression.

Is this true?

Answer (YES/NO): NO